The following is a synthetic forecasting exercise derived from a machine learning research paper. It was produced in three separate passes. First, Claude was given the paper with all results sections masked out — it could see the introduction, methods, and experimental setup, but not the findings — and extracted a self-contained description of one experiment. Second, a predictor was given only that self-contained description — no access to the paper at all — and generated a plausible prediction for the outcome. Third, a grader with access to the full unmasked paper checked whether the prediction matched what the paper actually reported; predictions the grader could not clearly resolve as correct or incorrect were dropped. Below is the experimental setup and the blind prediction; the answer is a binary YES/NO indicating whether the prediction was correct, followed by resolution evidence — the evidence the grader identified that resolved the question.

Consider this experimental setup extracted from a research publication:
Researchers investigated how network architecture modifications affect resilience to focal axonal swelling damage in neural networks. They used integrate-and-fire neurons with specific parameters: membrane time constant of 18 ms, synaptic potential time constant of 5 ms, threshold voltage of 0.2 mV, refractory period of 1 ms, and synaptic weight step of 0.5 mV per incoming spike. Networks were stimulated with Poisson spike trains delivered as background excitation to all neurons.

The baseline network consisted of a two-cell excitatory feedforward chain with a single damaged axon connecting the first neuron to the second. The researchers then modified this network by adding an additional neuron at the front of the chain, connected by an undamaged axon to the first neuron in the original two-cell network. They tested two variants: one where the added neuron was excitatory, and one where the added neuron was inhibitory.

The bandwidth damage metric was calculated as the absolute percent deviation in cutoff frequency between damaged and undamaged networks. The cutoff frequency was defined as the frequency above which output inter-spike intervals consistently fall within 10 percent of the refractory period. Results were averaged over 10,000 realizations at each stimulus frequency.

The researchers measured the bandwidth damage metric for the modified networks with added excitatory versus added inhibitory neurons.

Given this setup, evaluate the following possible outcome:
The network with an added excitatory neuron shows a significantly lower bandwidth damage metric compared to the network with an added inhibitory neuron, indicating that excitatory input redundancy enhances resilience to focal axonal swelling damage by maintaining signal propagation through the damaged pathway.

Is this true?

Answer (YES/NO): NO